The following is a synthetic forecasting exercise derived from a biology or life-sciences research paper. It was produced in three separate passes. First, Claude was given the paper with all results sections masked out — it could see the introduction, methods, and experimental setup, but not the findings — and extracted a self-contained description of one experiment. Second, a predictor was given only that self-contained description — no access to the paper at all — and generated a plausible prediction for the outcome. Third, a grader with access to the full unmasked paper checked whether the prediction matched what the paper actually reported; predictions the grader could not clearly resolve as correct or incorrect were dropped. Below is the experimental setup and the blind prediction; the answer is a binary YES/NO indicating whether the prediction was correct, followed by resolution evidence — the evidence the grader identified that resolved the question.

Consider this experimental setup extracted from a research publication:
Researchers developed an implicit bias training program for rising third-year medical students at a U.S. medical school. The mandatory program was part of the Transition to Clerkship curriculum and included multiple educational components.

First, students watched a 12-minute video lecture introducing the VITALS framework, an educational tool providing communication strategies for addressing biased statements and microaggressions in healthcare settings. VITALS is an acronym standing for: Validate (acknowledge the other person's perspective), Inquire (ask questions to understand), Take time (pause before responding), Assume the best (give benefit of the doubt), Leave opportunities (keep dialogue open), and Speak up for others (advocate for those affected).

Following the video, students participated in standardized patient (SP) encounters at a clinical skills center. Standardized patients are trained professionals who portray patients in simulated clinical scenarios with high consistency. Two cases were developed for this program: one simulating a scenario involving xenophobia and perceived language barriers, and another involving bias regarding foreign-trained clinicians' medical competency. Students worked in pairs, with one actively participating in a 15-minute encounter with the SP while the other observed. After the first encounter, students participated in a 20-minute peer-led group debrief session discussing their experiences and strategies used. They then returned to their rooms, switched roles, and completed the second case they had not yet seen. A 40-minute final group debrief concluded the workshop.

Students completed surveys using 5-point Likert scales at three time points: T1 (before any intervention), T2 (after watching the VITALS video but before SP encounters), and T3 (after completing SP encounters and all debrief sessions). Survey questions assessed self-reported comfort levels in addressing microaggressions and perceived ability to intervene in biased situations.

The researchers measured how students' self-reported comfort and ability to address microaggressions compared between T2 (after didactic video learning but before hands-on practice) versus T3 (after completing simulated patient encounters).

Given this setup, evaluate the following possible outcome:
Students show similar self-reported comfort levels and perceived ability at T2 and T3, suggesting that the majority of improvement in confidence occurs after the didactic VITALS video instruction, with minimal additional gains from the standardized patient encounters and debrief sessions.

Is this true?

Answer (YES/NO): NO